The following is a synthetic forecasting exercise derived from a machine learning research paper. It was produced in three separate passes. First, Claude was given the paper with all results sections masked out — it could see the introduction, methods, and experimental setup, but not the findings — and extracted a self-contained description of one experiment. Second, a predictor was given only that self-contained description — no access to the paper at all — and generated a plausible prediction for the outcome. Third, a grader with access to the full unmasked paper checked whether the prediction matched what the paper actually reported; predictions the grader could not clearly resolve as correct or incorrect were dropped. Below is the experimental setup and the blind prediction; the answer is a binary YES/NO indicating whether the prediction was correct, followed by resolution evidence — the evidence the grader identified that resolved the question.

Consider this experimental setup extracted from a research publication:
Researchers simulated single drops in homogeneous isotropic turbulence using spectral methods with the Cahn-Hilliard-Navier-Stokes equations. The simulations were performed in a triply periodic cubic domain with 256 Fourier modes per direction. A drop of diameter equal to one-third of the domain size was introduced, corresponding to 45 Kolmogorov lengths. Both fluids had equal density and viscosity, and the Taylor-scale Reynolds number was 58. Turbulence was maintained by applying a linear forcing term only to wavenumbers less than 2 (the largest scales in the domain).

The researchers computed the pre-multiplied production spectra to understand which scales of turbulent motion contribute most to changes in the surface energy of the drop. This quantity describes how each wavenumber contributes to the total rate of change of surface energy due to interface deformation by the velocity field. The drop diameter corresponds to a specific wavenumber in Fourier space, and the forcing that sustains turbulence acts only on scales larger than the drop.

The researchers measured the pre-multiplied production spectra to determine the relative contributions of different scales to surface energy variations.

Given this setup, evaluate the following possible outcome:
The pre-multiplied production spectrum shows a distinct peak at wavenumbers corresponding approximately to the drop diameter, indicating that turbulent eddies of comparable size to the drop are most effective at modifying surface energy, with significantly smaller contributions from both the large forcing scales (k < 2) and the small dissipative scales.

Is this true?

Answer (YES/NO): NO